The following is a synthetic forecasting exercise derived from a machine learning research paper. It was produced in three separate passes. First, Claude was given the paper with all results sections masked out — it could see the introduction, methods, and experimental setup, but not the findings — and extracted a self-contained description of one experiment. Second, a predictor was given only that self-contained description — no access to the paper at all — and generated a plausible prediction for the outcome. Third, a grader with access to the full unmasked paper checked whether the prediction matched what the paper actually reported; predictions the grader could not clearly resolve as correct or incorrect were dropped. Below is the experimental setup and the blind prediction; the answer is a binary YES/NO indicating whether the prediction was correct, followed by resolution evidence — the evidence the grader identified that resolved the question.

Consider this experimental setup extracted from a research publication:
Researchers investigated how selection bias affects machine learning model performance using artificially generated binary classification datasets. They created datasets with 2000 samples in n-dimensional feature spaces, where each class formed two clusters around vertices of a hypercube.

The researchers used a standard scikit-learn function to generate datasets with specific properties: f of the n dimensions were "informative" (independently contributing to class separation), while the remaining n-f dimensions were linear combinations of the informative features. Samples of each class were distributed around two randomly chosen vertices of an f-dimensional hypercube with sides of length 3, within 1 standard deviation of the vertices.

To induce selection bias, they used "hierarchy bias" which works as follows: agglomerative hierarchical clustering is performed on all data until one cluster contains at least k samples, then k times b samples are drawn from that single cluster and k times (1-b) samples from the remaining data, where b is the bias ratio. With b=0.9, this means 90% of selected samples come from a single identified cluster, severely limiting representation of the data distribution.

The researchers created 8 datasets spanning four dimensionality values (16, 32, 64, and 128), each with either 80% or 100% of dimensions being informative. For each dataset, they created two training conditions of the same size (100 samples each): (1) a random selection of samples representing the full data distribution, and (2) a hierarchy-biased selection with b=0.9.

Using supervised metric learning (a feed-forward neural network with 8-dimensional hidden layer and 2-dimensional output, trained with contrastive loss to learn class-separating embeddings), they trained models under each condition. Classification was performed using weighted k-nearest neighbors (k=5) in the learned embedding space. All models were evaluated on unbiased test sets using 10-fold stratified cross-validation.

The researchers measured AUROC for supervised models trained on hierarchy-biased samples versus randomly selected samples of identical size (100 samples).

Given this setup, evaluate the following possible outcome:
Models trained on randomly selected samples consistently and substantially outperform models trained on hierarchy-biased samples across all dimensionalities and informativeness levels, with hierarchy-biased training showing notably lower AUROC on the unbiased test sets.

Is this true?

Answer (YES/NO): YES